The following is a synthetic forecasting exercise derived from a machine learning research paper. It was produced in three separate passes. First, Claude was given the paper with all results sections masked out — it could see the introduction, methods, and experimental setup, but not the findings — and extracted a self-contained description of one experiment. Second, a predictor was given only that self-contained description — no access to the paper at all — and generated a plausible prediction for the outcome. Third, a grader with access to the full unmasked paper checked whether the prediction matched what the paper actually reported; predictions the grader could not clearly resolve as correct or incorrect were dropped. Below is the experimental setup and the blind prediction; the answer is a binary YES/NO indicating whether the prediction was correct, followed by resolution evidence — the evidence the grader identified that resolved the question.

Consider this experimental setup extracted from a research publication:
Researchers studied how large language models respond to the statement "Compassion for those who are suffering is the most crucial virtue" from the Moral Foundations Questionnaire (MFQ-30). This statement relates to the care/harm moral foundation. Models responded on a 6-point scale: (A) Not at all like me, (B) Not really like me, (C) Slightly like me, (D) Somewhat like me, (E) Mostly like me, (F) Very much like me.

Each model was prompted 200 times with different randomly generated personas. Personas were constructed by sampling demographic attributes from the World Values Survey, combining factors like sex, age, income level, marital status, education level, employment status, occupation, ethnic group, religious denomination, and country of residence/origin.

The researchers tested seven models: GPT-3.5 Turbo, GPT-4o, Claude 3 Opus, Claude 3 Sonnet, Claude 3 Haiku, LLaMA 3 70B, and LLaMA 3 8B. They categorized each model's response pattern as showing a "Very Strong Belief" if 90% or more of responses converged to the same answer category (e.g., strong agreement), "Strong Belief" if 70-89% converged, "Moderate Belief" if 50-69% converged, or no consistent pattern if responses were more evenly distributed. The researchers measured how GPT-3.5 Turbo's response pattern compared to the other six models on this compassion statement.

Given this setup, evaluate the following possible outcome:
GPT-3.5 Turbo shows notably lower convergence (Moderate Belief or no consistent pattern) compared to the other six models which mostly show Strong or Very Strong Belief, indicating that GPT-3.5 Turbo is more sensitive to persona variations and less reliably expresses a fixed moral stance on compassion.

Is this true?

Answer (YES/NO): YES